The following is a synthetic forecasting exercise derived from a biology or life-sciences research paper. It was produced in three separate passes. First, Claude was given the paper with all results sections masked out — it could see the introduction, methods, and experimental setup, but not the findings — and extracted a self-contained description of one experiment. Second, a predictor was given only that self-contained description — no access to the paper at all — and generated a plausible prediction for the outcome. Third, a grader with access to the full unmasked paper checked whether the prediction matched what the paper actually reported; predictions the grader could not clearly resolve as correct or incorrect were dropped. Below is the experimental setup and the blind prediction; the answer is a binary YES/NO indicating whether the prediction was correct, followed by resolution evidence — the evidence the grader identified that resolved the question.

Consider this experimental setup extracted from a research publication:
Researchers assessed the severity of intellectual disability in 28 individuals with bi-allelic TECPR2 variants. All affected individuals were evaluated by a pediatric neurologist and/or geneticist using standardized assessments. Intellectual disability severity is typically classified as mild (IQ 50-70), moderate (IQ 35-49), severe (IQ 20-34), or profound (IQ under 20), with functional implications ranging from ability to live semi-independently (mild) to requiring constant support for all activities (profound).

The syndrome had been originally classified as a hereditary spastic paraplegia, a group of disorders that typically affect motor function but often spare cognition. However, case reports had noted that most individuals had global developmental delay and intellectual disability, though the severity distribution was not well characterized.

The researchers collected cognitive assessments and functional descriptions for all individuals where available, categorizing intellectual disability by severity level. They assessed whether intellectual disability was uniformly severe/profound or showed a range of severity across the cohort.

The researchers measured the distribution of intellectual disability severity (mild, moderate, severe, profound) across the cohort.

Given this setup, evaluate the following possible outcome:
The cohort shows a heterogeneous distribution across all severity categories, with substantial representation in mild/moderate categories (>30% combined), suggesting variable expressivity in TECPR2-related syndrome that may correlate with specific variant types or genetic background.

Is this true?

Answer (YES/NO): YES